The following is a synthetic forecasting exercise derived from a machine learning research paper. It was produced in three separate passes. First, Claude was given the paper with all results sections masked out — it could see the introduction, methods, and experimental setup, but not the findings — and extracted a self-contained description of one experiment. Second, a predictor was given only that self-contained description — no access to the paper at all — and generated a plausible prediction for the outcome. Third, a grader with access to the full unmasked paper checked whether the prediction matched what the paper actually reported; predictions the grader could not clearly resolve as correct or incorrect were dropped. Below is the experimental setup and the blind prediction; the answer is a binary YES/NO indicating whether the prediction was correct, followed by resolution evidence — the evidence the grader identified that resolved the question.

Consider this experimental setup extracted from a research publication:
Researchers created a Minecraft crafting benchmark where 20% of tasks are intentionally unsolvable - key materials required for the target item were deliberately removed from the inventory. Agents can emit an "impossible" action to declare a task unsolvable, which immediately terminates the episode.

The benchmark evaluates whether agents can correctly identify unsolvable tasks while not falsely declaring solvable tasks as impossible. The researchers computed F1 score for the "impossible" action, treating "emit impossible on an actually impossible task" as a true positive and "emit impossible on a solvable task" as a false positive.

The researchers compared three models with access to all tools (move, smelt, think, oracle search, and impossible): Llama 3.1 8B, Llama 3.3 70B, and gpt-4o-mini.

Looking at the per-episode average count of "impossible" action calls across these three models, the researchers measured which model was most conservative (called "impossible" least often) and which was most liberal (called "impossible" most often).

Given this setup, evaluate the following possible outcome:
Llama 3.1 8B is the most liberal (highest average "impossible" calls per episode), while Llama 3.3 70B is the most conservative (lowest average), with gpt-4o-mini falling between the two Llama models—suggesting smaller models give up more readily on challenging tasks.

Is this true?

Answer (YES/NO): YES